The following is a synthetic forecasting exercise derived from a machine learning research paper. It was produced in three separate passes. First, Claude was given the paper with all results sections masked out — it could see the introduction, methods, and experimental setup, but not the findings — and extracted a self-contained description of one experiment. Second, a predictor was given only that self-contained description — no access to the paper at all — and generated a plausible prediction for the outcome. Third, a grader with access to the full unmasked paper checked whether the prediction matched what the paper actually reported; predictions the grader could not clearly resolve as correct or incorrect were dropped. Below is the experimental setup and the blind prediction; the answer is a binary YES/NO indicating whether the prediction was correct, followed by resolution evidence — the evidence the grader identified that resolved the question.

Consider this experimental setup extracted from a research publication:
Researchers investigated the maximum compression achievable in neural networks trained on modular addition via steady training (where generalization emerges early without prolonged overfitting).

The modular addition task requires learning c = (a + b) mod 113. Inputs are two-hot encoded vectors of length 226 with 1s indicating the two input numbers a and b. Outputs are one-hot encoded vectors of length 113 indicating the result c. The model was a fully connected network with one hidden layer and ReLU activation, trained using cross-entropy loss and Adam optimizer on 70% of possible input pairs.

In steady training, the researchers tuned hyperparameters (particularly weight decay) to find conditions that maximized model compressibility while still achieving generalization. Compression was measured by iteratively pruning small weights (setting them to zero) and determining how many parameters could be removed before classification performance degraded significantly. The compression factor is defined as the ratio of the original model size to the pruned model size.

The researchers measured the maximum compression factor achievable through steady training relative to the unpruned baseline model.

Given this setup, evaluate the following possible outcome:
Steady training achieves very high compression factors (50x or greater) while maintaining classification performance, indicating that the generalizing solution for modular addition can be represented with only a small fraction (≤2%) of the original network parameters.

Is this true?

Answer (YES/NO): NO